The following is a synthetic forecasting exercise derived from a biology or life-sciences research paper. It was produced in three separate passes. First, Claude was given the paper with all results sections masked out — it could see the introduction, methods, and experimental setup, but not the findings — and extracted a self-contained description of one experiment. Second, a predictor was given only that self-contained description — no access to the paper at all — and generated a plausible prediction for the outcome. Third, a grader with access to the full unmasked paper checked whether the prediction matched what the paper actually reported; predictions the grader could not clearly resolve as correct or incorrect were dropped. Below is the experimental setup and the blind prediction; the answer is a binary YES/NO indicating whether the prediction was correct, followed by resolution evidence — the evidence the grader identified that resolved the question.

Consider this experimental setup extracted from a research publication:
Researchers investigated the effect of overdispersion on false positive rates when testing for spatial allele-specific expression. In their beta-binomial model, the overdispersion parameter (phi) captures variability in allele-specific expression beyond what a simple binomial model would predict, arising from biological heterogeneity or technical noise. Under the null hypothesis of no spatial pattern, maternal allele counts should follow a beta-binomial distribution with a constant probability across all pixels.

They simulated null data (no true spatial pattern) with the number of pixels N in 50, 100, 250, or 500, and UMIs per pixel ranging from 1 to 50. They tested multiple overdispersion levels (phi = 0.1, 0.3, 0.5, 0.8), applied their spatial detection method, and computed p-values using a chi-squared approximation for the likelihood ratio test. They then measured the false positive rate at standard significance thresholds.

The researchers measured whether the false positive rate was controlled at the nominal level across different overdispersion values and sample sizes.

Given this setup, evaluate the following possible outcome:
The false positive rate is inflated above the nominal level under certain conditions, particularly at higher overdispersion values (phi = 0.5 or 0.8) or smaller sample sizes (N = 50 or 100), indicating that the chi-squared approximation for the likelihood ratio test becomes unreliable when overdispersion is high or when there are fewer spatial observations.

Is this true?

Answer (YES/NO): NO